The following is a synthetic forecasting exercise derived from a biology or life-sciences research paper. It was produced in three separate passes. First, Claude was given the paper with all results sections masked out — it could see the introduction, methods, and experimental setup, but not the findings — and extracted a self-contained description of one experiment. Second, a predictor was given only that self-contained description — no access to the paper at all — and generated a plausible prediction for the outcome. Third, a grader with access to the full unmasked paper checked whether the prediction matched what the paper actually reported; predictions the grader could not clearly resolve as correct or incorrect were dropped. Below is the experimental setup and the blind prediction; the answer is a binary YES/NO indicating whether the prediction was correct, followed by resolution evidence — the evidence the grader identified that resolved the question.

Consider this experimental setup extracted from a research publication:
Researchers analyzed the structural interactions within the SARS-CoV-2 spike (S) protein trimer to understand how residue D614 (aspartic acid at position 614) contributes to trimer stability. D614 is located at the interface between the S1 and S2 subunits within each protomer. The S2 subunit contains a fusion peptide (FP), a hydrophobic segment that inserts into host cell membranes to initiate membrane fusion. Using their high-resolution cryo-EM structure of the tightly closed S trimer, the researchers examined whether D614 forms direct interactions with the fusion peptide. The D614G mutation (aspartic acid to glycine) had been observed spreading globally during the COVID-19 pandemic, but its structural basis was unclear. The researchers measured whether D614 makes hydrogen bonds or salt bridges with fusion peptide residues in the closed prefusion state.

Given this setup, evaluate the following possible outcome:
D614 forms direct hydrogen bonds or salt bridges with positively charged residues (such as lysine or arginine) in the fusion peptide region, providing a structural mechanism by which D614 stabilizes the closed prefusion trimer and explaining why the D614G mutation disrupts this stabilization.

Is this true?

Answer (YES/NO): YES